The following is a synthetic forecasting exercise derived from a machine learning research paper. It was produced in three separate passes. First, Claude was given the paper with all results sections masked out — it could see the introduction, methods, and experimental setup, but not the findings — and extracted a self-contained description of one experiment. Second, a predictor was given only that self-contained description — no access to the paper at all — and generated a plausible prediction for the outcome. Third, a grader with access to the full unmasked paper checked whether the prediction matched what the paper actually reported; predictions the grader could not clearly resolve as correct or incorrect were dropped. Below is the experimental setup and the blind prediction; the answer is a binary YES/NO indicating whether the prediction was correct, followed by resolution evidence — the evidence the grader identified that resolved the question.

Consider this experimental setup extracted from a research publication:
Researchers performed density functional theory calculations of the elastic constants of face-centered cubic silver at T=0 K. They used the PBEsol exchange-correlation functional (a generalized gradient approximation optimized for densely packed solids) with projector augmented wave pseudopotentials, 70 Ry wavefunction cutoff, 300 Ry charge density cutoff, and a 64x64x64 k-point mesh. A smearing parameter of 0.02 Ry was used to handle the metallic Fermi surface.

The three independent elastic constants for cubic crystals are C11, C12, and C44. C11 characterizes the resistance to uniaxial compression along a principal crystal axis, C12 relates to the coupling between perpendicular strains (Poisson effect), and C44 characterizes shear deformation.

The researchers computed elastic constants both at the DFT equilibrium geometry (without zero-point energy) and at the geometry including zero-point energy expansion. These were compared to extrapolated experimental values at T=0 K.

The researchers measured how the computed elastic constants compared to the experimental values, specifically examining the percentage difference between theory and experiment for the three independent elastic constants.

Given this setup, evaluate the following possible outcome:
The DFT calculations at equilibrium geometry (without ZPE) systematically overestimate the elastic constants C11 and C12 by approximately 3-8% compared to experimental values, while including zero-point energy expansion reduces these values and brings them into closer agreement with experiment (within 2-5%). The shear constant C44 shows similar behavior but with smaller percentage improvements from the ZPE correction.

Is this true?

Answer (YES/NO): NO